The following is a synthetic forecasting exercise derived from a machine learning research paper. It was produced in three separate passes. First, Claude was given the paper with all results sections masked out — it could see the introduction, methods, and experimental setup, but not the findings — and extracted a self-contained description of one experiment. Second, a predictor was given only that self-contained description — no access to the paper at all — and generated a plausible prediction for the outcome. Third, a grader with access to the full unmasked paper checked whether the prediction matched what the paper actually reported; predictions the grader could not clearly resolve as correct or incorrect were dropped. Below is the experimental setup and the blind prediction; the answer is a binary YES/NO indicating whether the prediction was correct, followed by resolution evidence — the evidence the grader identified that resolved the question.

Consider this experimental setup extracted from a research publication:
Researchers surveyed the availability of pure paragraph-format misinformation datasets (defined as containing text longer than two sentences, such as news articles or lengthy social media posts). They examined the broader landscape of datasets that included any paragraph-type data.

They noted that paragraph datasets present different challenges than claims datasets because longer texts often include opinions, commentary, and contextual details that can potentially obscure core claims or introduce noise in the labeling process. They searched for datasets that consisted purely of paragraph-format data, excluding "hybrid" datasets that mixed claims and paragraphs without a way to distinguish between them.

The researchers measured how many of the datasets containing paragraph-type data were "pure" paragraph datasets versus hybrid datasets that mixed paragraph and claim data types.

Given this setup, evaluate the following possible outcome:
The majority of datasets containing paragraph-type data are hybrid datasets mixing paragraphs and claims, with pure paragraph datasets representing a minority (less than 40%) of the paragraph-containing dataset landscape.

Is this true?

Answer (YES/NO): YES